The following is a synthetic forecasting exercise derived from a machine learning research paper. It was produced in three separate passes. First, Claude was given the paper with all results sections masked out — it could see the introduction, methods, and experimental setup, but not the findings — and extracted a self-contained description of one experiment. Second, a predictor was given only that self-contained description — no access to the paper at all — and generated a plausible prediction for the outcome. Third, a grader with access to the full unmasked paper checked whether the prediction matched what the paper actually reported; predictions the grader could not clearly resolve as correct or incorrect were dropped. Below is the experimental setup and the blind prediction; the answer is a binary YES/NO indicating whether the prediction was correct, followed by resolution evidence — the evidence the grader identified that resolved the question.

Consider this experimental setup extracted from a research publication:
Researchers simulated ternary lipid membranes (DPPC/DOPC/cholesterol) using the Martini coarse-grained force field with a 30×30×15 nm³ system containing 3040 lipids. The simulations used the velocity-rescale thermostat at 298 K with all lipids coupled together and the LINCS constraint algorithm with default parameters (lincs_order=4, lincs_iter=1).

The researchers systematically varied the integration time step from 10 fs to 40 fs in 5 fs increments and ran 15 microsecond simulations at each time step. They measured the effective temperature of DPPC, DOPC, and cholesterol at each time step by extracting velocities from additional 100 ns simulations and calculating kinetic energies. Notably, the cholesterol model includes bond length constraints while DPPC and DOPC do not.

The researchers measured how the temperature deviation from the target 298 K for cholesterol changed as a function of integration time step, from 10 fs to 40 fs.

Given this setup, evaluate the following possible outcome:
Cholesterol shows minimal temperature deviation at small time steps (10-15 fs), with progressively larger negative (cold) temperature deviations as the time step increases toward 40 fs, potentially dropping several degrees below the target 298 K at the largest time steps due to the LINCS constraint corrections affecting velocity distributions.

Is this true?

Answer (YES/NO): YES